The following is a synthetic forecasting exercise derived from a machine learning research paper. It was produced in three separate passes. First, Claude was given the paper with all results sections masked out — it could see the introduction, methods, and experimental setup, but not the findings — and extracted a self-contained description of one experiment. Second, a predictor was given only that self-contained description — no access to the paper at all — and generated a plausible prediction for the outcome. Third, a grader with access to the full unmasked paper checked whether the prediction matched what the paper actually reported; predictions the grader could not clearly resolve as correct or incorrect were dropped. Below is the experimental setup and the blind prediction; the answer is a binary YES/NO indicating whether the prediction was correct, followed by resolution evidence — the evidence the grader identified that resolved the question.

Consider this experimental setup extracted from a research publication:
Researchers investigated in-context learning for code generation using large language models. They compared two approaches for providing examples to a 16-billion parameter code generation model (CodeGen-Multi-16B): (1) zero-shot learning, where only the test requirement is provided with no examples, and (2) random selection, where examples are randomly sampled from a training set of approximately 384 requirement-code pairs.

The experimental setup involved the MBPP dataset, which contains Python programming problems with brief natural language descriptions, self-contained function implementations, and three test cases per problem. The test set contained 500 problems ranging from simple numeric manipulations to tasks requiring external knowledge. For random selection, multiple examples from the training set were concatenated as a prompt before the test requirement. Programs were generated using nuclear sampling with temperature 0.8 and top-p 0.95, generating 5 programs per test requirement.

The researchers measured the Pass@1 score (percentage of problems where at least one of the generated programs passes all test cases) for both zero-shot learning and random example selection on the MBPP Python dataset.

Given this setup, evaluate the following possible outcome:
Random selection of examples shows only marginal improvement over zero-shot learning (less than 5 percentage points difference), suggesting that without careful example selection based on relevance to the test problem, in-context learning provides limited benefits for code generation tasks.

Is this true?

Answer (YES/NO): NO